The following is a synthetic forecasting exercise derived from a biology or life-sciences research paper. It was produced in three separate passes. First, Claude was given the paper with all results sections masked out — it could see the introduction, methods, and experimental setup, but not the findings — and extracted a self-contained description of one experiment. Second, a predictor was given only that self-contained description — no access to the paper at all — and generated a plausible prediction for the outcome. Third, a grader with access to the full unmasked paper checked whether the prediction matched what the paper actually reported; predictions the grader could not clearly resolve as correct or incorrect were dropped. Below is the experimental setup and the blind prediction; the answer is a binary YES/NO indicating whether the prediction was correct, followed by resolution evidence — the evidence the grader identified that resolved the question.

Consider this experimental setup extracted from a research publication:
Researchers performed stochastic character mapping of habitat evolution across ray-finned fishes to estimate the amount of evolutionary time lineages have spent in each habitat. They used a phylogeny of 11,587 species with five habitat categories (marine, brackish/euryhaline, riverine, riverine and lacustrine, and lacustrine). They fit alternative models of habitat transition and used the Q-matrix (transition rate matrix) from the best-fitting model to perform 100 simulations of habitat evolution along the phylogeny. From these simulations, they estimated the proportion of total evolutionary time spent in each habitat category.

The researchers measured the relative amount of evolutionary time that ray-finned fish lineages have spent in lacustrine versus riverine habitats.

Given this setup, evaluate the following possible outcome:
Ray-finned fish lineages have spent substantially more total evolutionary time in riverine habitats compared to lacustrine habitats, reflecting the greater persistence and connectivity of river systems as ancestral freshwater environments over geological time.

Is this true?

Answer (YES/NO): YES